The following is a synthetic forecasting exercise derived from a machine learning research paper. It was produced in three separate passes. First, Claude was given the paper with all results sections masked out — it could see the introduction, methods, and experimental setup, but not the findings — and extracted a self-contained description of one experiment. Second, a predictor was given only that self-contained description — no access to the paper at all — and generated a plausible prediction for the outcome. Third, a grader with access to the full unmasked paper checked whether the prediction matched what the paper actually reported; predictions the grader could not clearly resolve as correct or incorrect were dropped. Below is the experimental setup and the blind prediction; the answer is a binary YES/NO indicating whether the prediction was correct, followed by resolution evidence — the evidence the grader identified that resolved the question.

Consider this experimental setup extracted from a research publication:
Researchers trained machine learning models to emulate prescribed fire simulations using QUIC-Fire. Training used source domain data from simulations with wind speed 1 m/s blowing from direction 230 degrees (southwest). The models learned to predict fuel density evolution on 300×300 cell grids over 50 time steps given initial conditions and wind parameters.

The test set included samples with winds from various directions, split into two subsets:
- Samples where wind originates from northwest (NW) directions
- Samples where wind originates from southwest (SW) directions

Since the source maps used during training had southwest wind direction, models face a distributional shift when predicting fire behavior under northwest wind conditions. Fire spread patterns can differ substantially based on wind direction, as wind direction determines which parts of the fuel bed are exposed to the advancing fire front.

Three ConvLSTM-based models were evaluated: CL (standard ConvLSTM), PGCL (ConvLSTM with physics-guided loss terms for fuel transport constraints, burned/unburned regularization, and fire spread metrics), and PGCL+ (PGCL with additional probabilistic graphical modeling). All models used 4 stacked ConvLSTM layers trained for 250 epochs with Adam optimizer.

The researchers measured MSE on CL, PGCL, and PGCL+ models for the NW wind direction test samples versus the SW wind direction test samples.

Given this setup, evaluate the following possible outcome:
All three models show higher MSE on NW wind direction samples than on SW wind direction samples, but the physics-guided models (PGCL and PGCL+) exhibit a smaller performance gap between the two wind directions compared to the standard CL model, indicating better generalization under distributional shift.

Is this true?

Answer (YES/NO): NO